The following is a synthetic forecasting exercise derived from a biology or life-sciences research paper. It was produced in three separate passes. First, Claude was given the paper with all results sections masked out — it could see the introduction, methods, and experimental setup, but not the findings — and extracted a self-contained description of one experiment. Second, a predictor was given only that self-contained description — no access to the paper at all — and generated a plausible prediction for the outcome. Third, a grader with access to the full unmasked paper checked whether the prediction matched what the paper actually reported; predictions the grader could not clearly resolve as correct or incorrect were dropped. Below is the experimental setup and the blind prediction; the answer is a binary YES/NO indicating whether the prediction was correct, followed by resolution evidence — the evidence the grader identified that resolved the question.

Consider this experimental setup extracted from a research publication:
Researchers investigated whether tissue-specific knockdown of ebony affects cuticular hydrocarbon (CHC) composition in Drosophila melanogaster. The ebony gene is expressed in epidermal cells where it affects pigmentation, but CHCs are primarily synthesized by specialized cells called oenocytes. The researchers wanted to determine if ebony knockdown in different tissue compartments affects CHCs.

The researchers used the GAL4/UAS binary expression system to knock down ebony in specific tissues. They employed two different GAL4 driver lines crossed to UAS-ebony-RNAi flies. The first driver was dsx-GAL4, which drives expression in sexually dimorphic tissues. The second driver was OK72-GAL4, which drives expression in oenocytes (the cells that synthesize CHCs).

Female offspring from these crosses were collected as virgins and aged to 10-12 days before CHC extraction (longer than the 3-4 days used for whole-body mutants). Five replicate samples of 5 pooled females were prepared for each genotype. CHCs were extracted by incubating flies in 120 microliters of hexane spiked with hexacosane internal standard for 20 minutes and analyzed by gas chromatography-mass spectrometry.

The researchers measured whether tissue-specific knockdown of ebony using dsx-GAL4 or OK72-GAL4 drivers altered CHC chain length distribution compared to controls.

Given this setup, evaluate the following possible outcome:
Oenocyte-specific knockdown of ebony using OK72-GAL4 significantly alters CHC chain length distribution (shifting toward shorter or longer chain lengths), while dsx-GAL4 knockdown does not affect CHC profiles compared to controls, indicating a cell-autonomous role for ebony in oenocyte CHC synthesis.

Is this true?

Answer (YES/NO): NO